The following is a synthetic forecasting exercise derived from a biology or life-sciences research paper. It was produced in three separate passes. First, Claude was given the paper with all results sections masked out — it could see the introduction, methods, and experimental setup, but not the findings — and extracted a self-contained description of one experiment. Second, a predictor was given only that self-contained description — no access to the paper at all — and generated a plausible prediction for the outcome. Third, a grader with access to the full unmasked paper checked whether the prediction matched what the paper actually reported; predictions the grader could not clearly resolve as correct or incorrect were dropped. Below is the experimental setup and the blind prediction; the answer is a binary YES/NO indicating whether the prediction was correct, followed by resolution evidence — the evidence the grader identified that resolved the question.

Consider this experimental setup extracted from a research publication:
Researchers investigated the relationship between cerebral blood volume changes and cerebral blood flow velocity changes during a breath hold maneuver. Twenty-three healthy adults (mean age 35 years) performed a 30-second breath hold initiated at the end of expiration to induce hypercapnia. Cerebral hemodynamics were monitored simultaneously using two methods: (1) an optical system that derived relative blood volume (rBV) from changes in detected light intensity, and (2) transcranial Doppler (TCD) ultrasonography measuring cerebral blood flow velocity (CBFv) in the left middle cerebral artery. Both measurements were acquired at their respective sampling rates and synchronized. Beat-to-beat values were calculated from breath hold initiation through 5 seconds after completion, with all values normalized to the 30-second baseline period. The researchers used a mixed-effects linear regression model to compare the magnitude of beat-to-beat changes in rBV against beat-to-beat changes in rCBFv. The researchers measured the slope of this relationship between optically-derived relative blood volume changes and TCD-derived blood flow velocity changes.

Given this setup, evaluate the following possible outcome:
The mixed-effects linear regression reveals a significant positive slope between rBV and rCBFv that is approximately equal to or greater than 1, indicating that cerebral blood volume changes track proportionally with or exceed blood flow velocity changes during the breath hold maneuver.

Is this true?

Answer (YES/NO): NO